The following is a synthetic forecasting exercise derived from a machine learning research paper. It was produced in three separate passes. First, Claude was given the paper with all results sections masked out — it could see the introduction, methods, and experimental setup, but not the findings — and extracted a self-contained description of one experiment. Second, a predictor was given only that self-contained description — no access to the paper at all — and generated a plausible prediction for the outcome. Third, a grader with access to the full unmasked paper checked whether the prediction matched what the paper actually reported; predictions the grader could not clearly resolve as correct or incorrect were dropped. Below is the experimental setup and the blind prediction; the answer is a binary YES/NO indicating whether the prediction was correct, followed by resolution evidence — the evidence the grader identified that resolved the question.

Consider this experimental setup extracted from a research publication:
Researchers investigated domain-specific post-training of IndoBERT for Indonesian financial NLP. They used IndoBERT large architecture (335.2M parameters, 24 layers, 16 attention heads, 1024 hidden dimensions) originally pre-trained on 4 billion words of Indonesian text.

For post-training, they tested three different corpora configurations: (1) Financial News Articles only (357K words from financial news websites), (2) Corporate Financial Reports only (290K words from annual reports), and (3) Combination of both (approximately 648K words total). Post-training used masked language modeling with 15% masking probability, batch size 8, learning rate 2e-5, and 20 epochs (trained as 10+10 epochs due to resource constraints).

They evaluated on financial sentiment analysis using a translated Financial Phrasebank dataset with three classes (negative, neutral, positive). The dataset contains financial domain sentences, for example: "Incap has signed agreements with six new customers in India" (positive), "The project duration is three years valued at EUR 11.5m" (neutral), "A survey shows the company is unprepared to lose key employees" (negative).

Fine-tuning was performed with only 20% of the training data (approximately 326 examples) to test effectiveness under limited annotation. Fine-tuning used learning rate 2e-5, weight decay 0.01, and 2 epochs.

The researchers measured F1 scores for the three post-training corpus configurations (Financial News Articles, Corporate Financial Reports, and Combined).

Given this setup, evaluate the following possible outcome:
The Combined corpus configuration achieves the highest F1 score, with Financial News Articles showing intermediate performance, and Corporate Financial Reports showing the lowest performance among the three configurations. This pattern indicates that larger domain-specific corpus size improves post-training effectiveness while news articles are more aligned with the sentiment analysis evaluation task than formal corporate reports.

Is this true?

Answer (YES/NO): NO